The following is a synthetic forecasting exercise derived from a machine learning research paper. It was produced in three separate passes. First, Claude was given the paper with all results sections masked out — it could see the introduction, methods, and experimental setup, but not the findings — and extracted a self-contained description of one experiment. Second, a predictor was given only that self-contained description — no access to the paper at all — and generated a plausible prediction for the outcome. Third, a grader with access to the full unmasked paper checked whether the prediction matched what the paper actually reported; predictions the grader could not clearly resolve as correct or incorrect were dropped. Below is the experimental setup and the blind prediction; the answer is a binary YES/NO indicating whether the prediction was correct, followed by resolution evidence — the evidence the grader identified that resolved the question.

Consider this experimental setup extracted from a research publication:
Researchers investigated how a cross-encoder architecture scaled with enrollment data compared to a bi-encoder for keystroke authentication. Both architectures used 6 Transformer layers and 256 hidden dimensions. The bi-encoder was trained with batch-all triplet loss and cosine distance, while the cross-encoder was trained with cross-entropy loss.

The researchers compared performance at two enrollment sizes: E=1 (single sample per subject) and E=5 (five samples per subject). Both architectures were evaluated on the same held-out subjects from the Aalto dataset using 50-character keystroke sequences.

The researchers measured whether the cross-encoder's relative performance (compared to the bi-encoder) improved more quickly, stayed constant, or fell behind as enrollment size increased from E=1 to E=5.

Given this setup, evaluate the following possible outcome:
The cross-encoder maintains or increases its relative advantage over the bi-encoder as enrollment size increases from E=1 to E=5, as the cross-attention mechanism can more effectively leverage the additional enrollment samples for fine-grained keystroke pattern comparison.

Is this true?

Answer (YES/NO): NO